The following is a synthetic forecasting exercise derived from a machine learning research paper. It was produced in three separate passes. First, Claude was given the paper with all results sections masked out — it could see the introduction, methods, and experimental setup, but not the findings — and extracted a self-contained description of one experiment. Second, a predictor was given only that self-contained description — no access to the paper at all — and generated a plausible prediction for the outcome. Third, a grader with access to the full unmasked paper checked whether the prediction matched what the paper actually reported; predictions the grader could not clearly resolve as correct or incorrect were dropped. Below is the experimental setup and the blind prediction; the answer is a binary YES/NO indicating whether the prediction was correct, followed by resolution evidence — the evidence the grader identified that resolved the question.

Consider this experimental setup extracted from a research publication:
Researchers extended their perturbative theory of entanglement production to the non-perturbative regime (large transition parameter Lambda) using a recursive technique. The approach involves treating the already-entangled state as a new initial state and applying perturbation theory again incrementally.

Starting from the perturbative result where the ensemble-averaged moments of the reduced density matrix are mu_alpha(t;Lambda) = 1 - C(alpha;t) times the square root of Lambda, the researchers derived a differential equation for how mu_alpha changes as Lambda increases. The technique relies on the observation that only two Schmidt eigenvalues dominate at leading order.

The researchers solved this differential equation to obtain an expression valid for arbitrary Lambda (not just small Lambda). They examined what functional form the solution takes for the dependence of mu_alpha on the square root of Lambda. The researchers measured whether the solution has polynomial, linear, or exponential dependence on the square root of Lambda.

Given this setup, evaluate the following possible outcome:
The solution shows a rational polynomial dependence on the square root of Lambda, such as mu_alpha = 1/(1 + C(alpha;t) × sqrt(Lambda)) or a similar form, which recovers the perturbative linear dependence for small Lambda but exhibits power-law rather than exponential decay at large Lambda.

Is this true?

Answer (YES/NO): NO